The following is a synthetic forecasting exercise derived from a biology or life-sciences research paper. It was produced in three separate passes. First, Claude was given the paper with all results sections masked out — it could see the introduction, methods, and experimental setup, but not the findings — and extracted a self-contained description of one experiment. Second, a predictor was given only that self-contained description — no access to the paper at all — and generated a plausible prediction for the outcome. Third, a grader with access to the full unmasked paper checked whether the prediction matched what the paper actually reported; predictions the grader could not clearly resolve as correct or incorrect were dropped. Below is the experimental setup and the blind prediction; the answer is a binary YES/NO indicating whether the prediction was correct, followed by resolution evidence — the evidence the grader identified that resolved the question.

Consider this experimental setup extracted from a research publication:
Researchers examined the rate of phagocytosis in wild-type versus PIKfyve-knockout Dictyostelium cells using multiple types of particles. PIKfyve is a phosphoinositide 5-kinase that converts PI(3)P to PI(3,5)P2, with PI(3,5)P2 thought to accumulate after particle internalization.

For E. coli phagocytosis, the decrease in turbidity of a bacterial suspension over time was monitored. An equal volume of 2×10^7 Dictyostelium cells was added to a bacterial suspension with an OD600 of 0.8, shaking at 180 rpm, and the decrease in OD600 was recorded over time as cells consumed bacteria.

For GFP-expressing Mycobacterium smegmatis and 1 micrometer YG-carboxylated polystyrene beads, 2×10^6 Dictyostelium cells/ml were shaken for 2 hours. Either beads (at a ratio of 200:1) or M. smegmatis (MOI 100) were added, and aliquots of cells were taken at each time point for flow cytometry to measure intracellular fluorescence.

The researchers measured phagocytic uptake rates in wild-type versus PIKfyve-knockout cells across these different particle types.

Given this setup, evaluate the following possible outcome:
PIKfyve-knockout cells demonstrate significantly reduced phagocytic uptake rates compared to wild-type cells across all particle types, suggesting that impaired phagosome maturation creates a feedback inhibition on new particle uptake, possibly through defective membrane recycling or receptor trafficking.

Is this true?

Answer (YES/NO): NO